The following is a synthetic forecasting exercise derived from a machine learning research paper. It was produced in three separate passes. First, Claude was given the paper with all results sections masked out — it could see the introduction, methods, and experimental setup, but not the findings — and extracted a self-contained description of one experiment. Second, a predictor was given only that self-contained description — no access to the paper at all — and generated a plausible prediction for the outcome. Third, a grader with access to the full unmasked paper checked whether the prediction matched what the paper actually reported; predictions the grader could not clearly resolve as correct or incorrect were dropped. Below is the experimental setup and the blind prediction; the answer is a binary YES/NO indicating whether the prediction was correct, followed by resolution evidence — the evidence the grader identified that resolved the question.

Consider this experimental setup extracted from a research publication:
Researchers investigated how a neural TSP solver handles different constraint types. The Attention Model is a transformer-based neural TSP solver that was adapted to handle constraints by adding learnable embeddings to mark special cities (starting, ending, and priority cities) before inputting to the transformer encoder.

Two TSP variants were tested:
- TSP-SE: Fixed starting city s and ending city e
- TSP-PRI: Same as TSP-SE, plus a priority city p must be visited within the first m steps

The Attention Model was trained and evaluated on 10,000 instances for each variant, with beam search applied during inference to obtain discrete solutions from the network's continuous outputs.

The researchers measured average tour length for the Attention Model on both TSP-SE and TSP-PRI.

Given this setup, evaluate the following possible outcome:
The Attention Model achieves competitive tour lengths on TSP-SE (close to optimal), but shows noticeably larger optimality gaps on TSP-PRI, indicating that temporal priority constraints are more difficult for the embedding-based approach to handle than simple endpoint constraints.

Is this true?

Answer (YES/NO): YES